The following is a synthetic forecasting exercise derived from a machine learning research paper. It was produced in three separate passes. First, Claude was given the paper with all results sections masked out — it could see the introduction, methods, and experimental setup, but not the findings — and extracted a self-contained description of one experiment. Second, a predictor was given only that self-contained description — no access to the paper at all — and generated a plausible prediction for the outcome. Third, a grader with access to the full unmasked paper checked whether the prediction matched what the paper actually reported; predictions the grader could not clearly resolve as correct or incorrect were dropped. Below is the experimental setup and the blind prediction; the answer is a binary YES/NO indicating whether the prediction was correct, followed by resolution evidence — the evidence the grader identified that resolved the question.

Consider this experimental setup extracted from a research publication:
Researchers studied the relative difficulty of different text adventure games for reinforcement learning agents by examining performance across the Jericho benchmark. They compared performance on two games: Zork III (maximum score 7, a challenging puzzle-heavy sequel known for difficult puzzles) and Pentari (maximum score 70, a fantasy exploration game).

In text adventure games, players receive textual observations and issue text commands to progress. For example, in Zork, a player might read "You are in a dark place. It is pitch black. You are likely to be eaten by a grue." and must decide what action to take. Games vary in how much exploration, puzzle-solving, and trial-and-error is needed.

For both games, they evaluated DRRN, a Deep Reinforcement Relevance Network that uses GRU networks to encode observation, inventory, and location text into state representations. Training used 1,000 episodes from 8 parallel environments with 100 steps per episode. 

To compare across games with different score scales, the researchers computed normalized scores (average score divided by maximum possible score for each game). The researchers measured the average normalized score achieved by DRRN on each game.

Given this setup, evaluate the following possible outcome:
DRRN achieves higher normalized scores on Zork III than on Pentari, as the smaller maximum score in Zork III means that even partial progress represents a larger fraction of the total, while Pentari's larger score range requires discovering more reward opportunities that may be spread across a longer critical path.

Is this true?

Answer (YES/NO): NO